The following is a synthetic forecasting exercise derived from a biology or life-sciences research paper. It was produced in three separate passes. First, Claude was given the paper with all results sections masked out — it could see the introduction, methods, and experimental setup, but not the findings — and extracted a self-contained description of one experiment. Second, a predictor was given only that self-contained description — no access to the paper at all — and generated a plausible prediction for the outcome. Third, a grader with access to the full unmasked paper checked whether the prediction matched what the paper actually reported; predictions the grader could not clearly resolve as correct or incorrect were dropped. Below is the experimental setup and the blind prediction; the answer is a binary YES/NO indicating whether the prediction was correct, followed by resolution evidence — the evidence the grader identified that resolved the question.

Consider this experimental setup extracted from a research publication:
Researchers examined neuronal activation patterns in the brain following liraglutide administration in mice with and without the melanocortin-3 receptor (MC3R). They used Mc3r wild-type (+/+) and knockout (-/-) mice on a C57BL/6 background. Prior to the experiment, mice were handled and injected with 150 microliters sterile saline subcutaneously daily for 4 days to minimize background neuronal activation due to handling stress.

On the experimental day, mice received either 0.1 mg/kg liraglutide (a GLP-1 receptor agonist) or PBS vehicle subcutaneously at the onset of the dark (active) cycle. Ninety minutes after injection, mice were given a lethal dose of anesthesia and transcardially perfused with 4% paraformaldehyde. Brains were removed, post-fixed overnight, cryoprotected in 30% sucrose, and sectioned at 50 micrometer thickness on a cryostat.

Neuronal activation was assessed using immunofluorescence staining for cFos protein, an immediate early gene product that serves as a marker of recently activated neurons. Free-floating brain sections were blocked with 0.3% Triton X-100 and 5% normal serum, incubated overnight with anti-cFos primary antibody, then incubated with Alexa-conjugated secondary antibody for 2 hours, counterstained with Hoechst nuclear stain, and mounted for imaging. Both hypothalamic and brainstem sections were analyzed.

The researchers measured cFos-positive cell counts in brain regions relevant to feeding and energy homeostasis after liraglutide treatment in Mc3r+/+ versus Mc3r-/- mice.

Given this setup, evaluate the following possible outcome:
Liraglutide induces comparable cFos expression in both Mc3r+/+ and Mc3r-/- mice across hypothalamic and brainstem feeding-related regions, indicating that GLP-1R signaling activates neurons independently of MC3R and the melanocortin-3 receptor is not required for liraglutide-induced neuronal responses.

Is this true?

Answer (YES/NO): NO